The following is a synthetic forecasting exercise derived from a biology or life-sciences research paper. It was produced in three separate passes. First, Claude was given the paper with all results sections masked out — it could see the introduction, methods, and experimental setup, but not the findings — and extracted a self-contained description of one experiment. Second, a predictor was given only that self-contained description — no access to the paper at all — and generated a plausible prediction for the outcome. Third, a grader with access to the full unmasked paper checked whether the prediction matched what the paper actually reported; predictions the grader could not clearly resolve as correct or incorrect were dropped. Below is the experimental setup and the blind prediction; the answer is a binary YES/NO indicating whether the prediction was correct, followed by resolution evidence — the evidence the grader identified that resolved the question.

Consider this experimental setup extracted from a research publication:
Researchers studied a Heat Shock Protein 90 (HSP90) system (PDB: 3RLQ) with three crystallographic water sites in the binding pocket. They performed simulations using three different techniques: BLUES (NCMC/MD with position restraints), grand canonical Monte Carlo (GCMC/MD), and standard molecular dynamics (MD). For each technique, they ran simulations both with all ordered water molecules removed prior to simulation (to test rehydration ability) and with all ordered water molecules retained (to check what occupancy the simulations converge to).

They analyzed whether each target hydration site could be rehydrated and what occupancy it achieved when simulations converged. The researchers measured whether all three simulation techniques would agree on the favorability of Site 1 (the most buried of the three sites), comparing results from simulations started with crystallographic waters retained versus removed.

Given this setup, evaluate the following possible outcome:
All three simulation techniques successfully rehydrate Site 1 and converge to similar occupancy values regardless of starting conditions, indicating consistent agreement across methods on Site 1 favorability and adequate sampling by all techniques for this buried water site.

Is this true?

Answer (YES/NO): NO